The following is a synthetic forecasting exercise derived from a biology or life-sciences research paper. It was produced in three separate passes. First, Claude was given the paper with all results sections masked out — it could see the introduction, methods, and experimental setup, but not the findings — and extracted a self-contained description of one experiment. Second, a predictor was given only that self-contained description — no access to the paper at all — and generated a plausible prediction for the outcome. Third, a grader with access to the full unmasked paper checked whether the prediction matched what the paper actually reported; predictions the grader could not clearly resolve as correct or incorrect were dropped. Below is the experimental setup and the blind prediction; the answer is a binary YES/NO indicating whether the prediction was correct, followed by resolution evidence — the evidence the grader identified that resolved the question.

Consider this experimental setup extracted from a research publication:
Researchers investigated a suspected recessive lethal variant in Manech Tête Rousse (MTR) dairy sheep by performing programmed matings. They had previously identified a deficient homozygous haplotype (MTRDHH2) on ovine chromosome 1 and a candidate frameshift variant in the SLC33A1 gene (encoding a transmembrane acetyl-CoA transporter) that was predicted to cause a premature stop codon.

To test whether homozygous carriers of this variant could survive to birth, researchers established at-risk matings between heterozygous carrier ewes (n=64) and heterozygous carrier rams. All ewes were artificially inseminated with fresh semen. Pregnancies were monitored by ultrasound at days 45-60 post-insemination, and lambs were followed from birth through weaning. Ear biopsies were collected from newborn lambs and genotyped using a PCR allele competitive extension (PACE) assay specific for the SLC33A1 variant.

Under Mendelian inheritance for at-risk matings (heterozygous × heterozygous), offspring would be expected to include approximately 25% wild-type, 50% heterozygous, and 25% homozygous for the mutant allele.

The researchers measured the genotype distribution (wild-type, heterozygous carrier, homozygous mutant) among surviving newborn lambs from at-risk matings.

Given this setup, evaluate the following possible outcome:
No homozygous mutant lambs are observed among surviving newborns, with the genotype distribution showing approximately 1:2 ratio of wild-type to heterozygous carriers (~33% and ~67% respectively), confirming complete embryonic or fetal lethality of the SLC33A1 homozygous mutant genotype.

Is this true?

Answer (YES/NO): NO